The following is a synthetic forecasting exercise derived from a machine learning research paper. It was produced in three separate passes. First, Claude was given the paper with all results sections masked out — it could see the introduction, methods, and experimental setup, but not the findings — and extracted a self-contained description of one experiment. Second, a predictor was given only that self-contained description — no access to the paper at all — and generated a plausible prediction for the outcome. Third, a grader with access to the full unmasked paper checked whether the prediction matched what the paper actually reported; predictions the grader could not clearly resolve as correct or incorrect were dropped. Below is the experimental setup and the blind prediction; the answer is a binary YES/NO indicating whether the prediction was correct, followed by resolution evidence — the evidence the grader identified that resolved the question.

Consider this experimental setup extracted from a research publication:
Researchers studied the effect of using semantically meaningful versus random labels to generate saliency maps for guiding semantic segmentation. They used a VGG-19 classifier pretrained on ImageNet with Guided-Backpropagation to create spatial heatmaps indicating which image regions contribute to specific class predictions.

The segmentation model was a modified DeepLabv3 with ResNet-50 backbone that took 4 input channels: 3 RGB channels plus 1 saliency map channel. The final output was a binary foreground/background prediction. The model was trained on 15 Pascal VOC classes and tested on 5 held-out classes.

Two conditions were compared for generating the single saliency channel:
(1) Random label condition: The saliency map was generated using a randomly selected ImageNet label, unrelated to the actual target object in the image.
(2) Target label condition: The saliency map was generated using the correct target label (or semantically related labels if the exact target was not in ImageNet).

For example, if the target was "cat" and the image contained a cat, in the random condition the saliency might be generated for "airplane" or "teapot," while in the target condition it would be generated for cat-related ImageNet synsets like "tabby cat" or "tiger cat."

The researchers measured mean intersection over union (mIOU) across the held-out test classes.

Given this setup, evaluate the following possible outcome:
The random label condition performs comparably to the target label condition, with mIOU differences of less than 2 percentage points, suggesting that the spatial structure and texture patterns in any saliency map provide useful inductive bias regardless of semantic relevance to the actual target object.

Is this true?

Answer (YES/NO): NO